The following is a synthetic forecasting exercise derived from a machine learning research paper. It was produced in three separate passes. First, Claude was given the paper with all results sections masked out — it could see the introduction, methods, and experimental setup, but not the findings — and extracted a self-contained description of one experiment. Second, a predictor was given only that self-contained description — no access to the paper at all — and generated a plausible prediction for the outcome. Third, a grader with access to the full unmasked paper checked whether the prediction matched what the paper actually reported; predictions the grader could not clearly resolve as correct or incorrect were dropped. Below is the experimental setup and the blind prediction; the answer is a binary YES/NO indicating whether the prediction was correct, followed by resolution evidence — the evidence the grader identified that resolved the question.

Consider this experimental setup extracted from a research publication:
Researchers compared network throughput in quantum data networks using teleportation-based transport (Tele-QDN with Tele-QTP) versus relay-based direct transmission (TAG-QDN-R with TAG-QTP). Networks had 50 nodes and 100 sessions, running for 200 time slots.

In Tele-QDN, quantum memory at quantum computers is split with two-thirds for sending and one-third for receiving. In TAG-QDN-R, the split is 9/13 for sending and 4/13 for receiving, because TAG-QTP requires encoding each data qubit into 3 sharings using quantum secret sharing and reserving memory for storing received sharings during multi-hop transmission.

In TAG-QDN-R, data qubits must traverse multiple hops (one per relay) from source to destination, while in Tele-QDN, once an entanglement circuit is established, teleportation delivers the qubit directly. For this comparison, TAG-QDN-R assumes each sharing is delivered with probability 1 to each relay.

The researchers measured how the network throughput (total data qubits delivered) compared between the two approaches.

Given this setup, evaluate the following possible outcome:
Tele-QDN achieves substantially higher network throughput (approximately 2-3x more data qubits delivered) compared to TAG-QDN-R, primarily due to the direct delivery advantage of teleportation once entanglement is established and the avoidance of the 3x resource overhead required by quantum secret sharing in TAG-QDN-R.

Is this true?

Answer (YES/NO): YES